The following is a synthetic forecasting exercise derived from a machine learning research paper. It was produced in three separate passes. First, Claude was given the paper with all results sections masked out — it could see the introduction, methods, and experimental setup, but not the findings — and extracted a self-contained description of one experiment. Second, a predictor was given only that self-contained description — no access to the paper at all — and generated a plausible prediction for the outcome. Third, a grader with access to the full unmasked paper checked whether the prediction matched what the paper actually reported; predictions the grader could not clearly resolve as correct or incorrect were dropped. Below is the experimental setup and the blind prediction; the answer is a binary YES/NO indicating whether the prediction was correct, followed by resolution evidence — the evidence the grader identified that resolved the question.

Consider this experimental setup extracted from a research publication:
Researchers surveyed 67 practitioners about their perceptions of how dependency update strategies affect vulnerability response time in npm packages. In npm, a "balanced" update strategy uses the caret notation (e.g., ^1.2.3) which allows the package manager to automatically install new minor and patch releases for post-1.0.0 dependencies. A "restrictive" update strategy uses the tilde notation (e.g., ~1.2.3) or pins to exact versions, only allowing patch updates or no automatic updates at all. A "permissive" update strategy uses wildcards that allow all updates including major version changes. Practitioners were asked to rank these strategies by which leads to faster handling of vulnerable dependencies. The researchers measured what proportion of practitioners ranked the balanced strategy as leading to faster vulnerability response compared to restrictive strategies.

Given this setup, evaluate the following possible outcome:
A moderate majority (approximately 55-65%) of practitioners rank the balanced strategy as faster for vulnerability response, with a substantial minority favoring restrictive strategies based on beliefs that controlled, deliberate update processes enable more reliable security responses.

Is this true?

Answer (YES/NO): YES